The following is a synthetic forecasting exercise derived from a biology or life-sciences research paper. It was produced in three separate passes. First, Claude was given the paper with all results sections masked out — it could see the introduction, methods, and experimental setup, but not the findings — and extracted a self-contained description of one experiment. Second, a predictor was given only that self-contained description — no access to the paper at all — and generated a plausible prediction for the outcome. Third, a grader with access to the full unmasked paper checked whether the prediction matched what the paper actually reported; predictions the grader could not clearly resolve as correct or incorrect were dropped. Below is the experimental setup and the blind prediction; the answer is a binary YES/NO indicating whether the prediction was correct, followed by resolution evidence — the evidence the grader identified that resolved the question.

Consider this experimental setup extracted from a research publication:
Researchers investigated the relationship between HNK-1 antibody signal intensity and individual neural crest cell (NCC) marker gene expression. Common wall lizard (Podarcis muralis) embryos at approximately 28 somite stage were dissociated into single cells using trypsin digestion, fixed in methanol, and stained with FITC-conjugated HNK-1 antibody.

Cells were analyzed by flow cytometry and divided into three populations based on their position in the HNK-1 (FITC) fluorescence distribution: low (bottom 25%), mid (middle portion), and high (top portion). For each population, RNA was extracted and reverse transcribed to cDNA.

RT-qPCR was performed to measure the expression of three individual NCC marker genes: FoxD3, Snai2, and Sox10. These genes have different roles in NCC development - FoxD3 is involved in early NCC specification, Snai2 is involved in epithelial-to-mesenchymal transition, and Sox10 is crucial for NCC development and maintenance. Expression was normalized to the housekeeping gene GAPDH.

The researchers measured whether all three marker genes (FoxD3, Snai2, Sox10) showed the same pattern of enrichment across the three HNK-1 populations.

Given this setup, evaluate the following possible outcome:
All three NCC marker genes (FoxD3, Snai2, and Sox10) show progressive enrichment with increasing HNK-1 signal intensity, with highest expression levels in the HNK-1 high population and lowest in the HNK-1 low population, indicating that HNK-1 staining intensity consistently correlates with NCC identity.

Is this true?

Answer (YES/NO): YES